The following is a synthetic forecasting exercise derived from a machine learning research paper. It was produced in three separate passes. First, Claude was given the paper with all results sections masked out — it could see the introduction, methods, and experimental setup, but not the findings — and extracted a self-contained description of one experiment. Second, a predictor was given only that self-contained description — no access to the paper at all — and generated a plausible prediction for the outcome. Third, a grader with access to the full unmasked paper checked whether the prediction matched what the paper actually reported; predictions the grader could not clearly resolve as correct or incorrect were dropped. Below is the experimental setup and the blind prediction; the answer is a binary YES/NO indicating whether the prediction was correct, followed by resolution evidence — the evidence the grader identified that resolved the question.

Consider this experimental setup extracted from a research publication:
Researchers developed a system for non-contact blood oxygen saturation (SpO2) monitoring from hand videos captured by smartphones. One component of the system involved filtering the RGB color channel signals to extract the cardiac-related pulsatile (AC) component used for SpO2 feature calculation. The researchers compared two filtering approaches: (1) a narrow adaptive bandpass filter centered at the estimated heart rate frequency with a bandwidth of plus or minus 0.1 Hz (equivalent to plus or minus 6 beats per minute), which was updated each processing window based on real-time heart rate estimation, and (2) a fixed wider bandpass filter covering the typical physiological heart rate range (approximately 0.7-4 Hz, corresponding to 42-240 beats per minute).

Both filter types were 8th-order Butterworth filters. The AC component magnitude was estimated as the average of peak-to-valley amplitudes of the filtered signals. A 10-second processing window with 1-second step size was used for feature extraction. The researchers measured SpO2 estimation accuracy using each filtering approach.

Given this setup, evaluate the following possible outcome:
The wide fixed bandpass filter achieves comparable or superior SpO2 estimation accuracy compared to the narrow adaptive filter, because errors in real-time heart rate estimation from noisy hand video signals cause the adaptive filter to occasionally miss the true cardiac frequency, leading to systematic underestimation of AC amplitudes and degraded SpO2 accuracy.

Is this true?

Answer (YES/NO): NO